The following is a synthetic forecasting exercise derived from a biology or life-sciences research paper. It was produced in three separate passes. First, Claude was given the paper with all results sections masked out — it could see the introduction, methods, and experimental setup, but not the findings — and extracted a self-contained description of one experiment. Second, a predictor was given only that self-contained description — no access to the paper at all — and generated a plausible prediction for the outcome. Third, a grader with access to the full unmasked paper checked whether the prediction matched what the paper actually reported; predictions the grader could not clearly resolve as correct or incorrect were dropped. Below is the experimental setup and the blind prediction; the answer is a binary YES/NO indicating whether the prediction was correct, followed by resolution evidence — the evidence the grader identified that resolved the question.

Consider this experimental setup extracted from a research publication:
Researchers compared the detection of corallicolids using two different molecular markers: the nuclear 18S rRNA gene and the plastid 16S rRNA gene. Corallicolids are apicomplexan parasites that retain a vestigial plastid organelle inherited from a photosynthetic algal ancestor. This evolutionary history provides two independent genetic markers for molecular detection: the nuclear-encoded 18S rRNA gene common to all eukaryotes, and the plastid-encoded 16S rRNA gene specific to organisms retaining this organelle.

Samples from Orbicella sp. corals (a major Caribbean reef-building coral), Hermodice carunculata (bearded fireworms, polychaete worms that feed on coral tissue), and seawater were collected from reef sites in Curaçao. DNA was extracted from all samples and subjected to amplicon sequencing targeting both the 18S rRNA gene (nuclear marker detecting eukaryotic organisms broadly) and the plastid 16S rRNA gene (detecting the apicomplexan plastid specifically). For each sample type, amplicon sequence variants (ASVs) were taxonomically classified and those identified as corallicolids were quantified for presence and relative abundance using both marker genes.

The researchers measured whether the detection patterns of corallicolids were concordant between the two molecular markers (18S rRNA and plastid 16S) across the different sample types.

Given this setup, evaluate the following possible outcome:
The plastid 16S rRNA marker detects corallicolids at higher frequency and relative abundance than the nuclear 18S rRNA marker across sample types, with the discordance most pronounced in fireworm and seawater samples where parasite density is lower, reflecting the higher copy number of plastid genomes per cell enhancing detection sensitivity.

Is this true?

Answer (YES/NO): NO